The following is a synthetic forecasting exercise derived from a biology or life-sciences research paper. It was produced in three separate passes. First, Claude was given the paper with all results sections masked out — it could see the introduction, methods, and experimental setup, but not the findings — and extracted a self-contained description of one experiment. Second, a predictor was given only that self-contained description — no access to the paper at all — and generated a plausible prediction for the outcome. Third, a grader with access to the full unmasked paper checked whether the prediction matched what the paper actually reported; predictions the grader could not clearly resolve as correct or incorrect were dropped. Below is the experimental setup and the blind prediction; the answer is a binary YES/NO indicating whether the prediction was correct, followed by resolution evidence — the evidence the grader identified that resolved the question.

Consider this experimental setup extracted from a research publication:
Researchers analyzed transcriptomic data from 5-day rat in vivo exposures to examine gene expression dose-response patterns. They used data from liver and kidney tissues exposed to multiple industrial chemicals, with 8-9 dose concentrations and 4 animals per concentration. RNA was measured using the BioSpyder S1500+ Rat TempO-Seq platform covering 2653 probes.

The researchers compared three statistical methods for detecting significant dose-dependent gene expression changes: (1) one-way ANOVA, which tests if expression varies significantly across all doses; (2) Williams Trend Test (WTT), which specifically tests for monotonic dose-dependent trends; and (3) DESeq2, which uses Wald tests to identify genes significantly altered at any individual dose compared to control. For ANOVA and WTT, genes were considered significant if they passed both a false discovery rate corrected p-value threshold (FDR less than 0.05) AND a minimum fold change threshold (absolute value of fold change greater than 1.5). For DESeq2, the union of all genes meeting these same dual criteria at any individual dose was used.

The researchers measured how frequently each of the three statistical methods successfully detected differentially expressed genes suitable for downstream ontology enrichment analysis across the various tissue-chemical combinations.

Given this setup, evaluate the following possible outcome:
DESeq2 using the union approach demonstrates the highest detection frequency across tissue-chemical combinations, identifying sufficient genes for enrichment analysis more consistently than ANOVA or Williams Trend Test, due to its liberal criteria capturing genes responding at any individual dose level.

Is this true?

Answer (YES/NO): YES